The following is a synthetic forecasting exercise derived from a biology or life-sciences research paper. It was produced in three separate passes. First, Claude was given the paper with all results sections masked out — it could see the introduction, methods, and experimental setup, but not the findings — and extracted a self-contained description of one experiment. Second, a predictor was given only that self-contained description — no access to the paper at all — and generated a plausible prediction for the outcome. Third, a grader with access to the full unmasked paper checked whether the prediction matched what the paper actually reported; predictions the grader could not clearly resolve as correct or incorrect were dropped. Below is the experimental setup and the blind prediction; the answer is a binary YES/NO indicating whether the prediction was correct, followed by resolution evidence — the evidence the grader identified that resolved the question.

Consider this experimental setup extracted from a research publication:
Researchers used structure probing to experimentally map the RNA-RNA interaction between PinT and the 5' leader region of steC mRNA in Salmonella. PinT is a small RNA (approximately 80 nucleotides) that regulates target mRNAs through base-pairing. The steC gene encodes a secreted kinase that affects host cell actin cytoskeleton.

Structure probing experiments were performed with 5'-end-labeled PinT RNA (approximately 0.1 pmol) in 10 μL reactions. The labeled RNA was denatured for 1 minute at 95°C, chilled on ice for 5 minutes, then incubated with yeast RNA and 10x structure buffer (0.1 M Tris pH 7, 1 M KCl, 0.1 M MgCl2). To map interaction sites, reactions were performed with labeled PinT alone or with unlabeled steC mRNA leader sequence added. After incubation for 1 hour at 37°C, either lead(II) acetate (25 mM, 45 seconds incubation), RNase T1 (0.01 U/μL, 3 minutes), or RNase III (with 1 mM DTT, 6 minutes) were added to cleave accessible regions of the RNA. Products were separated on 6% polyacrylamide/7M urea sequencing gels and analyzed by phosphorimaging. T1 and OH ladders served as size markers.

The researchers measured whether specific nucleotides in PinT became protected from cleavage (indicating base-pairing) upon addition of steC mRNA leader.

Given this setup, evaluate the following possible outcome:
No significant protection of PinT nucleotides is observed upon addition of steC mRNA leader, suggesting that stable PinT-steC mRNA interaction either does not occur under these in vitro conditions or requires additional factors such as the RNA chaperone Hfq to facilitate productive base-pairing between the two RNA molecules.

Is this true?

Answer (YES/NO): NO